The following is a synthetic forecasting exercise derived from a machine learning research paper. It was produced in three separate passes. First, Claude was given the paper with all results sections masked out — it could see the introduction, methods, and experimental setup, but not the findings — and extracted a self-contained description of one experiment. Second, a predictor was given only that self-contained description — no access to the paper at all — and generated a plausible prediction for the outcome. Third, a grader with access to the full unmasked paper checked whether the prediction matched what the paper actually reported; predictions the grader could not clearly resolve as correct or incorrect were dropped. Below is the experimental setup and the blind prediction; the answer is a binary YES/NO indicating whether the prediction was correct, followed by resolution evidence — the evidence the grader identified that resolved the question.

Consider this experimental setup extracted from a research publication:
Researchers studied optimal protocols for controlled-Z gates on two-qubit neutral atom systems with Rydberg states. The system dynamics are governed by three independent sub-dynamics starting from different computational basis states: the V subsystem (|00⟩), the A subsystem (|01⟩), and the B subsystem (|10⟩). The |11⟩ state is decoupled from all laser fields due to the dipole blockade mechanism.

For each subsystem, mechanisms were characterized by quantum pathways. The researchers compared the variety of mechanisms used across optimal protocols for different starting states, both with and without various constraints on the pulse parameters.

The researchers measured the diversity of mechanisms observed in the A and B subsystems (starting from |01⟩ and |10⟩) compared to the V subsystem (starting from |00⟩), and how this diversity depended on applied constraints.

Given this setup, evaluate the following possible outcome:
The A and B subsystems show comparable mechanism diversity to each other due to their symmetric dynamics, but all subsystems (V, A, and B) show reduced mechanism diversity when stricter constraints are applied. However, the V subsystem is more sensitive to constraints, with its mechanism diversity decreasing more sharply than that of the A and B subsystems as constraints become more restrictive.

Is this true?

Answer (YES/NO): NO